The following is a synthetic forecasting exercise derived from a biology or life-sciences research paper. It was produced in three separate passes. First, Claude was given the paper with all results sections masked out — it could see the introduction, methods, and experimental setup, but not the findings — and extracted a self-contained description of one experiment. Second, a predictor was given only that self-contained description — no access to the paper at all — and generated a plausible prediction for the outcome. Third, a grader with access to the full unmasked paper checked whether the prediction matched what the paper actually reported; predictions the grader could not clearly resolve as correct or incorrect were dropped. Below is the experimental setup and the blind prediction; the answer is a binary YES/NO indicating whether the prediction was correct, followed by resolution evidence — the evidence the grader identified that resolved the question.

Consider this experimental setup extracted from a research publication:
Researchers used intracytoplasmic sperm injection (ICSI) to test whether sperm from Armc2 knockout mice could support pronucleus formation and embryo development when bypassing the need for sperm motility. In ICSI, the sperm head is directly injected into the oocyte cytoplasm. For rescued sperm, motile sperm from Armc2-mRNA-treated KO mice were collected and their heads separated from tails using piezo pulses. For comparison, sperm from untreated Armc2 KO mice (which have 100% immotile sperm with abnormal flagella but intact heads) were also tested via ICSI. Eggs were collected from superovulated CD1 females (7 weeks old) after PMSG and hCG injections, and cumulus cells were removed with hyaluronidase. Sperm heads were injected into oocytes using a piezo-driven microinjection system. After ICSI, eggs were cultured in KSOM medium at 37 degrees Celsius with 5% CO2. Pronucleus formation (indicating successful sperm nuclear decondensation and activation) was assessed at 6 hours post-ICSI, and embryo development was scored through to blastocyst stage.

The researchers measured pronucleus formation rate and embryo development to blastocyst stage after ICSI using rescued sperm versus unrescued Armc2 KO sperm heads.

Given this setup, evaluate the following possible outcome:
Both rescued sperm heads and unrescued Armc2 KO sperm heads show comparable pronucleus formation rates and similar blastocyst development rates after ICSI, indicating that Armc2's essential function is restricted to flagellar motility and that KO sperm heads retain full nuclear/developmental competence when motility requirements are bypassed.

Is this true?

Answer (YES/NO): NO